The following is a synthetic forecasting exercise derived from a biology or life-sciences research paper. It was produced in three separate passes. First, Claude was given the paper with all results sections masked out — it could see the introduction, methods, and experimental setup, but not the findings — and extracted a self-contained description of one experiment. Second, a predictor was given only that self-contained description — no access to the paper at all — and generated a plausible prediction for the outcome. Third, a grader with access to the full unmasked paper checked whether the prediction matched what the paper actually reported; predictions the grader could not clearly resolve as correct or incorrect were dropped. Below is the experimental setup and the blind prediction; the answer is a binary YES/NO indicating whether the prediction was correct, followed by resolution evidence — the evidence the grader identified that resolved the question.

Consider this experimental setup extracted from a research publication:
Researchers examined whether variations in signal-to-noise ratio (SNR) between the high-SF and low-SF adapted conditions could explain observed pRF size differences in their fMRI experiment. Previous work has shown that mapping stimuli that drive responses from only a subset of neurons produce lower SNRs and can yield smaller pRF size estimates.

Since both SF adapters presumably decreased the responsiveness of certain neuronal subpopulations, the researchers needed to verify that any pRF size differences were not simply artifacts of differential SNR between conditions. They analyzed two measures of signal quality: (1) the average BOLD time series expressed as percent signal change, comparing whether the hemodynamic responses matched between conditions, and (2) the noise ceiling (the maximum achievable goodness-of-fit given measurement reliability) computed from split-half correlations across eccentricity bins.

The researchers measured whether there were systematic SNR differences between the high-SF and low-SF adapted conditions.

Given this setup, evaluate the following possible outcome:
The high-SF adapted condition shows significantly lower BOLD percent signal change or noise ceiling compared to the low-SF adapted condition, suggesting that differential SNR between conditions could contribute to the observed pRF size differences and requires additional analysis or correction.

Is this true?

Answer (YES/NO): NO